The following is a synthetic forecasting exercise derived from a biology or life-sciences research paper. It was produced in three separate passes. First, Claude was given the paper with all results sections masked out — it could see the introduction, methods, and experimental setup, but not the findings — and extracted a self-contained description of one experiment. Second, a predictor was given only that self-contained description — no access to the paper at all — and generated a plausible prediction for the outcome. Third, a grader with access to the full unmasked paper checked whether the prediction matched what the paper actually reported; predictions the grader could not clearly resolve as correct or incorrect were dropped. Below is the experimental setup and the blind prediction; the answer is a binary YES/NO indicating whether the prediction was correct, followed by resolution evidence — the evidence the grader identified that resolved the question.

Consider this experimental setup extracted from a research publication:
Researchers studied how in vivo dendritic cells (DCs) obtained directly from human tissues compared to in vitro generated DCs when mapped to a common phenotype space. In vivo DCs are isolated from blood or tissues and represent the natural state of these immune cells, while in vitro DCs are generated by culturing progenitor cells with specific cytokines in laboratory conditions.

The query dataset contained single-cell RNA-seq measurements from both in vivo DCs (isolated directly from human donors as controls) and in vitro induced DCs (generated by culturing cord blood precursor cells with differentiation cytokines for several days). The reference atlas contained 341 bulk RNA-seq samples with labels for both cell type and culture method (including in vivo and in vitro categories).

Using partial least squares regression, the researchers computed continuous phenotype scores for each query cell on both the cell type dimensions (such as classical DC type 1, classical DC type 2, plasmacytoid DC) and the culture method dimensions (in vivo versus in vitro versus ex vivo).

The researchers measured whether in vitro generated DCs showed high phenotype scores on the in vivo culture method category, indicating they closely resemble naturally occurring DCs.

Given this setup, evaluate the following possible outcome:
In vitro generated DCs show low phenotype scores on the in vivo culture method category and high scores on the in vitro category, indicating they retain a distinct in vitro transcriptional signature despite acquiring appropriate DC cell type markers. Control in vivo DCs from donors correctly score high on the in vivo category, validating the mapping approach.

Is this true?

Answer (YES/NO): YES